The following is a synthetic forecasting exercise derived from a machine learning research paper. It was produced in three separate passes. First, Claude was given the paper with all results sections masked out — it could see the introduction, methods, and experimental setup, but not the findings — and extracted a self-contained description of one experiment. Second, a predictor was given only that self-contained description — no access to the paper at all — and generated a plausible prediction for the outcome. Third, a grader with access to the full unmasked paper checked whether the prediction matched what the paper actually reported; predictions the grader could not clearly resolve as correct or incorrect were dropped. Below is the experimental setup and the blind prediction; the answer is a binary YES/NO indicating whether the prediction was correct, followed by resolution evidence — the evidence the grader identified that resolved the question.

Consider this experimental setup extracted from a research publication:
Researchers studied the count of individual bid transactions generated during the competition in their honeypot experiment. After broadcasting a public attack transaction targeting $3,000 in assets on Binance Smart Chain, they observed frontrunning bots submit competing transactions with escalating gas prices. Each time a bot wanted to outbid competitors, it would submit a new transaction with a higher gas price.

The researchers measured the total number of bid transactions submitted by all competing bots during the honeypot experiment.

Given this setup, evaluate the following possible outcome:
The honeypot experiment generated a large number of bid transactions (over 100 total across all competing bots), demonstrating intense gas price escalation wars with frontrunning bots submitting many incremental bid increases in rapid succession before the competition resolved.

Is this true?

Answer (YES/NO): YES